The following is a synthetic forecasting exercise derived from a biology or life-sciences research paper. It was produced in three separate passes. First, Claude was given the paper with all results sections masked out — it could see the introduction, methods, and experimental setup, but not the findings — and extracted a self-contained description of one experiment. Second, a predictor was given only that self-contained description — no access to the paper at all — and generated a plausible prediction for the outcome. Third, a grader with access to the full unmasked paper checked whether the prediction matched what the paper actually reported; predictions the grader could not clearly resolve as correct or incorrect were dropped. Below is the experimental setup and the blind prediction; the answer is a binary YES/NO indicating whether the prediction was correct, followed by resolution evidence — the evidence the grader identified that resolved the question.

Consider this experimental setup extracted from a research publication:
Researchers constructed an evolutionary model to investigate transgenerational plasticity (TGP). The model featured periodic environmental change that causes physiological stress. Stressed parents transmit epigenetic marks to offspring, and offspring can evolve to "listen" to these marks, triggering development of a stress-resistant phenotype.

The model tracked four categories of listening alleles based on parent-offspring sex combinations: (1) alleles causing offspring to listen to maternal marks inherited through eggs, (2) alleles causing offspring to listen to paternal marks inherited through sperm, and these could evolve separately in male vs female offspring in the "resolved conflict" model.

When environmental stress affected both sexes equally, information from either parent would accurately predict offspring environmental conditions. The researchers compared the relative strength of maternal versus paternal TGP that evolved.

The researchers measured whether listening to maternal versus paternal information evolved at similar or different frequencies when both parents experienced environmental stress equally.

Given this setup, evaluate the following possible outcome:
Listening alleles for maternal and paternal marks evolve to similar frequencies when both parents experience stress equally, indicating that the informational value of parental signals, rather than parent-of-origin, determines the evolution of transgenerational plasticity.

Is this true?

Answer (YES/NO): YES